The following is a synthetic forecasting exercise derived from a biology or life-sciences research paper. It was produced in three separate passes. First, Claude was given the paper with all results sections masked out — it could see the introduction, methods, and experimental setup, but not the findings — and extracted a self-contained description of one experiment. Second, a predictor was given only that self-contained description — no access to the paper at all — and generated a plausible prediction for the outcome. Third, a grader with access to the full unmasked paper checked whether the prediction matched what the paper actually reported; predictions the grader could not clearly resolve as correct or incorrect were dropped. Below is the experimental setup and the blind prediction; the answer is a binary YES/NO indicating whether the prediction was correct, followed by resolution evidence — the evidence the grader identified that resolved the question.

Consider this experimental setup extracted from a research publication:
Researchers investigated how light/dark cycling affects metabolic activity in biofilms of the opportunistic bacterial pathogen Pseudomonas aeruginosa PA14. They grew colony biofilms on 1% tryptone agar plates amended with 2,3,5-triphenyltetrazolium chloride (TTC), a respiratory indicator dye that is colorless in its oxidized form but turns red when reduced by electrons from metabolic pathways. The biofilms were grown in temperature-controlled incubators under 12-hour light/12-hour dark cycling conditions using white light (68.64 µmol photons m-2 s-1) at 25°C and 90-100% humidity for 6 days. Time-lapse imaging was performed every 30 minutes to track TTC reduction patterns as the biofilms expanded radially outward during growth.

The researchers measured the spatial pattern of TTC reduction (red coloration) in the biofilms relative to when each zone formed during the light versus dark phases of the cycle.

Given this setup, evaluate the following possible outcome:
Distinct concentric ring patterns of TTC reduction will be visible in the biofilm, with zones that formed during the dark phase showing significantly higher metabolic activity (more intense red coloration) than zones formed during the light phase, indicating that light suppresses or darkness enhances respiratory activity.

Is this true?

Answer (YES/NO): YES